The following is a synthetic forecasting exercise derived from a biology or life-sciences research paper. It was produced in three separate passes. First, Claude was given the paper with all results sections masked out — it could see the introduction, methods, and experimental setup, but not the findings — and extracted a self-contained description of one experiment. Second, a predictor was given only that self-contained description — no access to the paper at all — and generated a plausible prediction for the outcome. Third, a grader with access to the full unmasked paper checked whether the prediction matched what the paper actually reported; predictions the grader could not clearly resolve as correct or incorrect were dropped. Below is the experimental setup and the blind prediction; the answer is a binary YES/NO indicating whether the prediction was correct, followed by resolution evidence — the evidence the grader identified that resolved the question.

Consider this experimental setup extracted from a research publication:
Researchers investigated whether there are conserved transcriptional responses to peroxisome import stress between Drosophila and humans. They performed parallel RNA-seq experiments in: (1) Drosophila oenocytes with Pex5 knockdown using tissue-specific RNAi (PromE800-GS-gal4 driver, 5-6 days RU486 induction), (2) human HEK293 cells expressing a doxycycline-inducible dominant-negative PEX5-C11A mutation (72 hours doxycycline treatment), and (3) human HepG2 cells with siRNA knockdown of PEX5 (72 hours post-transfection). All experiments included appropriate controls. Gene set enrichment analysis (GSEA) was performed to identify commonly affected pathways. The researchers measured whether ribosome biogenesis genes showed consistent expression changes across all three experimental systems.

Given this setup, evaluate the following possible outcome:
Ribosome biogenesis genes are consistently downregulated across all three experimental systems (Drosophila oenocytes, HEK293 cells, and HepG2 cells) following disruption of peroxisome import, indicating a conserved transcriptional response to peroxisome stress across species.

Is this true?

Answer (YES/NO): YES